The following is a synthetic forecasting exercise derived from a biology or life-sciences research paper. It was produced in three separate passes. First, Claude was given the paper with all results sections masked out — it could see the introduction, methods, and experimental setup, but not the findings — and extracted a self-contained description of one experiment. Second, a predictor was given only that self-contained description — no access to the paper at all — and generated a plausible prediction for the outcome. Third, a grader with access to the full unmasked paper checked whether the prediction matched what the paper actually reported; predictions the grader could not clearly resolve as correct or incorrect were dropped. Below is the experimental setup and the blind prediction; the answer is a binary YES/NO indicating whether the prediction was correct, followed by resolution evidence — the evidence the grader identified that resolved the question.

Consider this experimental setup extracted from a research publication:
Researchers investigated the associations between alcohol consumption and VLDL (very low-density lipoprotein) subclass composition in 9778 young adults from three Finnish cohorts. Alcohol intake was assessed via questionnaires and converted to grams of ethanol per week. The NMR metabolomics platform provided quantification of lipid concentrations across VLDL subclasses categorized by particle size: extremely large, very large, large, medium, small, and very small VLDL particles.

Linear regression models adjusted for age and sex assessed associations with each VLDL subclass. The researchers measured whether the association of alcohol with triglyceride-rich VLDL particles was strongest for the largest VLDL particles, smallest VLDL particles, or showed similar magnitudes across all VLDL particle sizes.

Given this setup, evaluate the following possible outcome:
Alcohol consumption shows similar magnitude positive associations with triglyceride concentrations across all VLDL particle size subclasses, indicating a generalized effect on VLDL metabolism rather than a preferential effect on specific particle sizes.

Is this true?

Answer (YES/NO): NO